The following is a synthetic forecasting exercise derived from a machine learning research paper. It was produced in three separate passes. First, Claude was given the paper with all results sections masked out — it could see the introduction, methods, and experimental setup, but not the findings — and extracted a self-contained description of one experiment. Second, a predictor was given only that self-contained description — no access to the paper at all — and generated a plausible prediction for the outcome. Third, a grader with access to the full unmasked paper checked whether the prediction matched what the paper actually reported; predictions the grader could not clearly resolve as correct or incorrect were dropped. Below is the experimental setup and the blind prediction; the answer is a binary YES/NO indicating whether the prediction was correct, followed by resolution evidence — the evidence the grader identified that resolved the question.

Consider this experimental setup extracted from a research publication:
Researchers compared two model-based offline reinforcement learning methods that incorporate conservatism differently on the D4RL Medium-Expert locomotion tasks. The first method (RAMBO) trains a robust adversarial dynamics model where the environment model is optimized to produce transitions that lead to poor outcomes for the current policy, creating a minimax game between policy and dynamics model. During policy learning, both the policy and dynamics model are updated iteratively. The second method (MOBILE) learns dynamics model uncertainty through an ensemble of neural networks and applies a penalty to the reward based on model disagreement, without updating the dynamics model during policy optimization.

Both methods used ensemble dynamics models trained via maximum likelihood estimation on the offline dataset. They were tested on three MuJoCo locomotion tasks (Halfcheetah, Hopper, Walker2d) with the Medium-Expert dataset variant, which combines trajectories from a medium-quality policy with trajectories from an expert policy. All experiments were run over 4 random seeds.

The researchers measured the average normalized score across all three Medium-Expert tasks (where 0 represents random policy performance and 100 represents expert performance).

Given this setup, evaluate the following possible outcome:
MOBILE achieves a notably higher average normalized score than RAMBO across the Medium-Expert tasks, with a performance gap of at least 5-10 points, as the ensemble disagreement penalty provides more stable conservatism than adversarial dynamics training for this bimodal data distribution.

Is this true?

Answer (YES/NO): YES